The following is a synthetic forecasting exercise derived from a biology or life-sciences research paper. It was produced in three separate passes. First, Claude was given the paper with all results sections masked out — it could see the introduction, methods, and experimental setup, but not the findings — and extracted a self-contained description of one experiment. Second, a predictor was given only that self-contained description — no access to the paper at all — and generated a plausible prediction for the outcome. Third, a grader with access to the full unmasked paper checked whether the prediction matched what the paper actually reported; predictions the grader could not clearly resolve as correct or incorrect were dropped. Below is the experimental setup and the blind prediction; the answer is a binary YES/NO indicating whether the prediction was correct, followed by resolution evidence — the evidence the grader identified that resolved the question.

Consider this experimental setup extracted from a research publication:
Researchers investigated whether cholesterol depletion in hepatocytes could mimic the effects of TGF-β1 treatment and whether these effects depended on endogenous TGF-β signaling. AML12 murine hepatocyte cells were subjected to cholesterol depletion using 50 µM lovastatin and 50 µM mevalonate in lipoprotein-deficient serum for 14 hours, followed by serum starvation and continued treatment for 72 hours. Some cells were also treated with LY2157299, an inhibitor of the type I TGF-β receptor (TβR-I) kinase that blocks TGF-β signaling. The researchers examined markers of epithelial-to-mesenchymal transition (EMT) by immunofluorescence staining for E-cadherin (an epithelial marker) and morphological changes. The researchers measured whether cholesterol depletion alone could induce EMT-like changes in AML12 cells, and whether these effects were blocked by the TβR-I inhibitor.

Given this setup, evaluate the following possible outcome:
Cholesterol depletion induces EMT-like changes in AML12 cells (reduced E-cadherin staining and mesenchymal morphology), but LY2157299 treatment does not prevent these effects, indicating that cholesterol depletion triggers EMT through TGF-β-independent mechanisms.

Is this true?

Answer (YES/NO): NO